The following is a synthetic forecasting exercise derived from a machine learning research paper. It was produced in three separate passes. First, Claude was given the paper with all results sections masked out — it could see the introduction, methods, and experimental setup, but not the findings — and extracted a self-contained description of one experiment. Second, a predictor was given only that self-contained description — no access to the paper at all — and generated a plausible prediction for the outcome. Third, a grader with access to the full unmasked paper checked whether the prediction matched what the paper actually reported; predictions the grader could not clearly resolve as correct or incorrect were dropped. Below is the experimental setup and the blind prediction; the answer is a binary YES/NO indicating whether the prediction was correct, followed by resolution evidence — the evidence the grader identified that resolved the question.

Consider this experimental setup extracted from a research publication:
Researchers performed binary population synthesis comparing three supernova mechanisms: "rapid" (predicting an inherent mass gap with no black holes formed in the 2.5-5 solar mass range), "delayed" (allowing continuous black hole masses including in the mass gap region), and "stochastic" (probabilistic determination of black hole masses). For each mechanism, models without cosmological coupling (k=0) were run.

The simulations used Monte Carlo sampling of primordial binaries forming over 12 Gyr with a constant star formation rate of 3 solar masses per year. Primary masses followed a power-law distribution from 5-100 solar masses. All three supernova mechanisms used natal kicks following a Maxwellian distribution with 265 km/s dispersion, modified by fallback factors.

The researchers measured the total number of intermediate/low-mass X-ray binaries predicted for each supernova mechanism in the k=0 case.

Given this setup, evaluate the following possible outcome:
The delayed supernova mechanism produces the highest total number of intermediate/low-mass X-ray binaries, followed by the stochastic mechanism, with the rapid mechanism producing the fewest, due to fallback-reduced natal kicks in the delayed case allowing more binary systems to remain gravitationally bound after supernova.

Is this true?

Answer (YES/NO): YES